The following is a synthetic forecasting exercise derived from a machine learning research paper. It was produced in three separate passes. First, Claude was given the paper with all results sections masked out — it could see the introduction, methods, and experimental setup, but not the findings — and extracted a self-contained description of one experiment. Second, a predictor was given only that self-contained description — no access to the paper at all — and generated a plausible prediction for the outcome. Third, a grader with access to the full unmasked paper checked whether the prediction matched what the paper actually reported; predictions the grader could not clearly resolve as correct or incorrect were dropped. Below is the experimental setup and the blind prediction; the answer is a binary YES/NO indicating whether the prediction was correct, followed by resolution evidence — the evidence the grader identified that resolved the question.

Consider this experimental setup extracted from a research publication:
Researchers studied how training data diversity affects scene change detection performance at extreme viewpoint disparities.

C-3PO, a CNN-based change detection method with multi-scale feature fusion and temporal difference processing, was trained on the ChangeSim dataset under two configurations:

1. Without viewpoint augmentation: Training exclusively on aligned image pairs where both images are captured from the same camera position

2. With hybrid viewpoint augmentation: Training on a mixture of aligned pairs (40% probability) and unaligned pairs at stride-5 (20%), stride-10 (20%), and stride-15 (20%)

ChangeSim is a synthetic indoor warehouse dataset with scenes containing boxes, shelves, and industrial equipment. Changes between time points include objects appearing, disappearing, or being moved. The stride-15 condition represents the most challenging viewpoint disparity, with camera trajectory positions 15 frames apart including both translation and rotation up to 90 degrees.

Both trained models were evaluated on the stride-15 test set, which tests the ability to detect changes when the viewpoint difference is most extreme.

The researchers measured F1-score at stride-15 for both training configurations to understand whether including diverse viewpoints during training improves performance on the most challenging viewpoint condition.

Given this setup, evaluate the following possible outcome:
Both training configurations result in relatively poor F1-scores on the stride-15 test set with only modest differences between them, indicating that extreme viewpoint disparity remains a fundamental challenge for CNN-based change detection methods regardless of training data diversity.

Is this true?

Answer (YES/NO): YES